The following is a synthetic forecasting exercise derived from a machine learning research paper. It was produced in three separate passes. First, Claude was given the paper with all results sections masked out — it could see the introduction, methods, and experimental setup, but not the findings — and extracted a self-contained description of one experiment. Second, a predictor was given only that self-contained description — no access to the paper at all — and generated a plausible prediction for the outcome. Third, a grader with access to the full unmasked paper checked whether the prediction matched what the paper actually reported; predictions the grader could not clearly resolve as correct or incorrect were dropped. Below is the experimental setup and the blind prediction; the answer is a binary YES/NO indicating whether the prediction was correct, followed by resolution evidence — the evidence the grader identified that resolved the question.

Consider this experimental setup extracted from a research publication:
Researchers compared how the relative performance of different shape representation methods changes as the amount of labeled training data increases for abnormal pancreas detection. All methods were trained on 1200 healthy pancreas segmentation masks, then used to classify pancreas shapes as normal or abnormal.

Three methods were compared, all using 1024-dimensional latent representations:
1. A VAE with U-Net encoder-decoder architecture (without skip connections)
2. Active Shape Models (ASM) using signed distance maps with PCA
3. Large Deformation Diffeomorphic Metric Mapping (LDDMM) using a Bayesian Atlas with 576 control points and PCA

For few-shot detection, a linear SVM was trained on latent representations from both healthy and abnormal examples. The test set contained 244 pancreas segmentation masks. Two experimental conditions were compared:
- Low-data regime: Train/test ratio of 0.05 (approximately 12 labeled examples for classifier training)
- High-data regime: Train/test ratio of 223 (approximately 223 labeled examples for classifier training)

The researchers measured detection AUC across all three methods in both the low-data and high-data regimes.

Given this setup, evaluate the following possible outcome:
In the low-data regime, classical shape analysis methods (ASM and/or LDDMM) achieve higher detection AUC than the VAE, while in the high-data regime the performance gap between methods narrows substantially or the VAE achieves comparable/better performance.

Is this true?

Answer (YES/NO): NO